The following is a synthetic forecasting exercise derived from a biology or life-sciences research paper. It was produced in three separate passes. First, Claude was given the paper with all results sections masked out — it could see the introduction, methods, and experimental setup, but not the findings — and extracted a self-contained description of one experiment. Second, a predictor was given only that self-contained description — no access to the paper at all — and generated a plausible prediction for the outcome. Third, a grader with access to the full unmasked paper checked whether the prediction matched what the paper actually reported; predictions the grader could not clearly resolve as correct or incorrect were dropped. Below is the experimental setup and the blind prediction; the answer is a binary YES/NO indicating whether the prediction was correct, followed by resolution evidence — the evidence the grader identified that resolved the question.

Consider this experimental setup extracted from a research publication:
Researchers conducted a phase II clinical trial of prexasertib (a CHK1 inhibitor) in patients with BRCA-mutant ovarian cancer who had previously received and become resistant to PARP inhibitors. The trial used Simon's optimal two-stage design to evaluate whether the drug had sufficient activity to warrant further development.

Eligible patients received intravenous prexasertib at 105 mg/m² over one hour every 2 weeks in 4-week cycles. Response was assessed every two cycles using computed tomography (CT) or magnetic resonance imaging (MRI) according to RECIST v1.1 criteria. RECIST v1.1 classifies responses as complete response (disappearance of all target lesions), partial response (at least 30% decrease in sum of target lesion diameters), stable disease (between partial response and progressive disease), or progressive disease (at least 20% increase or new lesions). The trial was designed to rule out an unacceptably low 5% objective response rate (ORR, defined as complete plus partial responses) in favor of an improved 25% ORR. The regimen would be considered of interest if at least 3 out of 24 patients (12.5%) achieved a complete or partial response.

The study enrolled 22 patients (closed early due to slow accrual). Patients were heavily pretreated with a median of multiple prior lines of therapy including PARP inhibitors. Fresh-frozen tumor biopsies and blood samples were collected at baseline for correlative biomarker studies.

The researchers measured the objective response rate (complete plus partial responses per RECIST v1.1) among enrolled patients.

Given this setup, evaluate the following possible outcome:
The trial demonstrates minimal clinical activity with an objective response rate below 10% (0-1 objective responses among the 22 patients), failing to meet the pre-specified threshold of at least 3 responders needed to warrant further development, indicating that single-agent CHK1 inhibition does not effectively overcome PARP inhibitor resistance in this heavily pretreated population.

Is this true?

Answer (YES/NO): NO